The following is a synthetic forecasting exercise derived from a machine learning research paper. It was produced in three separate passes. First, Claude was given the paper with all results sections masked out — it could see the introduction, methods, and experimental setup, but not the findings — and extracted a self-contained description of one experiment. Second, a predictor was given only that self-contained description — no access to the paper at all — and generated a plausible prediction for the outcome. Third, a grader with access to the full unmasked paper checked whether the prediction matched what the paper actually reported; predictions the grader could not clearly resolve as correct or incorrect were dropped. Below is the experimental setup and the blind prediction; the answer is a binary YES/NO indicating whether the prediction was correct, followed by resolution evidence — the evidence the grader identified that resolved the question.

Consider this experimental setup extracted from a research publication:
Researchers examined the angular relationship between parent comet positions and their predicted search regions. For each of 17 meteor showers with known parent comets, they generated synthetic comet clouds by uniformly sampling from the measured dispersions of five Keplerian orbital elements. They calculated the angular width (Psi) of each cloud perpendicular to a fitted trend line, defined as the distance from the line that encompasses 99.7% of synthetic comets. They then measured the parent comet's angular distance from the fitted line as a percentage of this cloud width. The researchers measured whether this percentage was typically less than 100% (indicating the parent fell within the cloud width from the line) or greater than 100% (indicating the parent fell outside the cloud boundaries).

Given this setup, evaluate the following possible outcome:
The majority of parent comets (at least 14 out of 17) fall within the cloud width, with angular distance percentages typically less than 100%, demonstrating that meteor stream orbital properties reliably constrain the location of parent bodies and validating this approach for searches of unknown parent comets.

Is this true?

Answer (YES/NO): YES